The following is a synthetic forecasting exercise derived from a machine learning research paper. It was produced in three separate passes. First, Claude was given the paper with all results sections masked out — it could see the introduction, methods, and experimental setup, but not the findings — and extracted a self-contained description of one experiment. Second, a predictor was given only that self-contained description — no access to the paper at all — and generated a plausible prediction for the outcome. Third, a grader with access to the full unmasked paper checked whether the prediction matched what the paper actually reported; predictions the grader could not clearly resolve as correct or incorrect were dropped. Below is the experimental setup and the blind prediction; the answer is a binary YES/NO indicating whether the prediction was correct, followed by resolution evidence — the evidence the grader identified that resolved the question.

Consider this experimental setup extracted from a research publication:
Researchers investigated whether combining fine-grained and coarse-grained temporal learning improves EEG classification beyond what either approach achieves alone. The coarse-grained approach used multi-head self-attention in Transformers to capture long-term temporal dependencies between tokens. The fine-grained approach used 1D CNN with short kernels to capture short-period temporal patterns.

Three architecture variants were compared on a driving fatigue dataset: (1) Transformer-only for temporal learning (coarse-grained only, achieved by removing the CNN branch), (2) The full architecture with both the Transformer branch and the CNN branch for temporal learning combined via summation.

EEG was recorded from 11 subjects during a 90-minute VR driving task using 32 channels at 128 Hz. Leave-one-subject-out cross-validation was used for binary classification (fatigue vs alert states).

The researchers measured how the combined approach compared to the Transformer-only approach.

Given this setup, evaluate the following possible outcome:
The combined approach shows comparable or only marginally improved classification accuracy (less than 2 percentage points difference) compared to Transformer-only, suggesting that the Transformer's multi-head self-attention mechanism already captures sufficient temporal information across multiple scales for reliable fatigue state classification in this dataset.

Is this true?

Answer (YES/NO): NO